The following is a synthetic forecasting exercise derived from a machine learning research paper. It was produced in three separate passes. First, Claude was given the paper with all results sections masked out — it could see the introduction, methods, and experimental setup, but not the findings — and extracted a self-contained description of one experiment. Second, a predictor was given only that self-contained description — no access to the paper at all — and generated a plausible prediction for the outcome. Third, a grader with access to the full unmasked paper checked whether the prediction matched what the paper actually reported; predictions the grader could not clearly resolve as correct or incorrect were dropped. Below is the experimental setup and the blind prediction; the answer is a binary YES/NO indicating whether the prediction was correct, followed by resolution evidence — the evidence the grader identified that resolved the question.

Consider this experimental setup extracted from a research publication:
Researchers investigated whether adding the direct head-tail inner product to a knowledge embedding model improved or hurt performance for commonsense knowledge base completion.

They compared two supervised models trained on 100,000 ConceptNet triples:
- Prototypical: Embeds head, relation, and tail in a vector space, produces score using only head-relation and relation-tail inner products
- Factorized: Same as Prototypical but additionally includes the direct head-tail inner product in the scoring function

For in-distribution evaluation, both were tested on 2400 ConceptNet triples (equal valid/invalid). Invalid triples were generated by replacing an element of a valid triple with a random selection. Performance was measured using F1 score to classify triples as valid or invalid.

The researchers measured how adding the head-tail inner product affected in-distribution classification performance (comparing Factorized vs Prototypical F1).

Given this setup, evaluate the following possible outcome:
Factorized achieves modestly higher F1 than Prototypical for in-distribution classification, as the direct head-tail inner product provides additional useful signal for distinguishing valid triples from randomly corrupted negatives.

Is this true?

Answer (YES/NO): NO